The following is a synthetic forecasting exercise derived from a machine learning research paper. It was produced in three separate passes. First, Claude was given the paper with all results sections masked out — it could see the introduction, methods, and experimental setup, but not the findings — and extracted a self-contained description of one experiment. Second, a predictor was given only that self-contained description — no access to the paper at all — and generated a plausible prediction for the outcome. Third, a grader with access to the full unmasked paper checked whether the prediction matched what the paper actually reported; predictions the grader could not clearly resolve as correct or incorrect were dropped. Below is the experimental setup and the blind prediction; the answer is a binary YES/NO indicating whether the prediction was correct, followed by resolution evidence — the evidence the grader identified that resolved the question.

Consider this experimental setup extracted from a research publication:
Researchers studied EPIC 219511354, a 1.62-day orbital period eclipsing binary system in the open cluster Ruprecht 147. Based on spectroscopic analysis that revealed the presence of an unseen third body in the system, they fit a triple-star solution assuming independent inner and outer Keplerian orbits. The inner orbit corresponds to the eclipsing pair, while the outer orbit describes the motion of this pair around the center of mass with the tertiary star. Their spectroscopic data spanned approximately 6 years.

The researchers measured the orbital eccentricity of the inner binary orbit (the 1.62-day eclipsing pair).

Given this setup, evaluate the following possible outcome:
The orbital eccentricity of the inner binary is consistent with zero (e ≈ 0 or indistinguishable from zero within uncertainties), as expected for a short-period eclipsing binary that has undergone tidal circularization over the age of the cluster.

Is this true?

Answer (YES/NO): NO